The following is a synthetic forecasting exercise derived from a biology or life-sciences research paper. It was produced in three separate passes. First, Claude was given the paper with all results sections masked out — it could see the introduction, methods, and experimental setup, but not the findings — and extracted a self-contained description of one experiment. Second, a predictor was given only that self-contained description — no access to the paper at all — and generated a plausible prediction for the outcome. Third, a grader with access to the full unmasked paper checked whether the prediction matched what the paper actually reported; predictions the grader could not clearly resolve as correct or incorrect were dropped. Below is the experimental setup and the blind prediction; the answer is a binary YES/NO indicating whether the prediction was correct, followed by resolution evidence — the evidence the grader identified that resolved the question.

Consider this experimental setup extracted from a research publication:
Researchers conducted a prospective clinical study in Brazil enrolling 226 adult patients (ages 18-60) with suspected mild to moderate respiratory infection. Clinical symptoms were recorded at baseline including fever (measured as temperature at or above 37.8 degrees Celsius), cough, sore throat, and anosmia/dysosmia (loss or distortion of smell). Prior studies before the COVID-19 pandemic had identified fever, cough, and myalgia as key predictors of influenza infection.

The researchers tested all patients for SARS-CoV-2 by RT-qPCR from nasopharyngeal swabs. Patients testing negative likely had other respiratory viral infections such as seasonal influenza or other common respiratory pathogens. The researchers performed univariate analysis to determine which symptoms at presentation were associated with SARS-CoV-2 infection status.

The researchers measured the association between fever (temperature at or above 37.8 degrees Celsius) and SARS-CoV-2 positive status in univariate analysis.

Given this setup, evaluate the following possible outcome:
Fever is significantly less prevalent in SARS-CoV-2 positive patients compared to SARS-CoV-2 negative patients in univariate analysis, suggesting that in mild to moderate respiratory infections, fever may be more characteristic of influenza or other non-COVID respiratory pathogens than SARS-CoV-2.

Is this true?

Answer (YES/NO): NO